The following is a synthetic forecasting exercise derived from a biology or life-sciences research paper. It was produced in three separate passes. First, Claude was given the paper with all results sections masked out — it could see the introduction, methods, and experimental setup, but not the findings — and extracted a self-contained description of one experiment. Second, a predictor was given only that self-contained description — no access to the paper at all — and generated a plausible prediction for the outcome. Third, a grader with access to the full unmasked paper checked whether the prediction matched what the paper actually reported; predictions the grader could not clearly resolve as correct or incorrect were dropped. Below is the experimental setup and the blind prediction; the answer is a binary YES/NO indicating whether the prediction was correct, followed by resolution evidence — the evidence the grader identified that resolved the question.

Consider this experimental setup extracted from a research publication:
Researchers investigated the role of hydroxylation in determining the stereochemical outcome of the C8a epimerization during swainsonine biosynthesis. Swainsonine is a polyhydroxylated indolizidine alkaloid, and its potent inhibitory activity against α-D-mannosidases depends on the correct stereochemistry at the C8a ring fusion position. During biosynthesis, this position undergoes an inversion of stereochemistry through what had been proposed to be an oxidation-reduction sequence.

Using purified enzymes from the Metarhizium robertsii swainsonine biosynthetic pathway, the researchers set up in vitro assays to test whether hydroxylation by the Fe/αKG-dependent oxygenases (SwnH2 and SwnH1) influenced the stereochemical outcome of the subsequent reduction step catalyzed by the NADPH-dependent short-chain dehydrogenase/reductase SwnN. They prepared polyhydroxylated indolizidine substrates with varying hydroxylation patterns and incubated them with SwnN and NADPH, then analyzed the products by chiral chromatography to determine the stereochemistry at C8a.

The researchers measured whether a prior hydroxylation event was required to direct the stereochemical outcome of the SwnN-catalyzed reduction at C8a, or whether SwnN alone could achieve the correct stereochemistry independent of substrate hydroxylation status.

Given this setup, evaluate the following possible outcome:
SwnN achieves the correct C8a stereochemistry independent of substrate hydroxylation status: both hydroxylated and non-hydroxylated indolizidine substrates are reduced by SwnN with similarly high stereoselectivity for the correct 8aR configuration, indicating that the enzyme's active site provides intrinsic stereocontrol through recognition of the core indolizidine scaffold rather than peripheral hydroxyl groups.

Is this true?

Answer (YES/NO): NO